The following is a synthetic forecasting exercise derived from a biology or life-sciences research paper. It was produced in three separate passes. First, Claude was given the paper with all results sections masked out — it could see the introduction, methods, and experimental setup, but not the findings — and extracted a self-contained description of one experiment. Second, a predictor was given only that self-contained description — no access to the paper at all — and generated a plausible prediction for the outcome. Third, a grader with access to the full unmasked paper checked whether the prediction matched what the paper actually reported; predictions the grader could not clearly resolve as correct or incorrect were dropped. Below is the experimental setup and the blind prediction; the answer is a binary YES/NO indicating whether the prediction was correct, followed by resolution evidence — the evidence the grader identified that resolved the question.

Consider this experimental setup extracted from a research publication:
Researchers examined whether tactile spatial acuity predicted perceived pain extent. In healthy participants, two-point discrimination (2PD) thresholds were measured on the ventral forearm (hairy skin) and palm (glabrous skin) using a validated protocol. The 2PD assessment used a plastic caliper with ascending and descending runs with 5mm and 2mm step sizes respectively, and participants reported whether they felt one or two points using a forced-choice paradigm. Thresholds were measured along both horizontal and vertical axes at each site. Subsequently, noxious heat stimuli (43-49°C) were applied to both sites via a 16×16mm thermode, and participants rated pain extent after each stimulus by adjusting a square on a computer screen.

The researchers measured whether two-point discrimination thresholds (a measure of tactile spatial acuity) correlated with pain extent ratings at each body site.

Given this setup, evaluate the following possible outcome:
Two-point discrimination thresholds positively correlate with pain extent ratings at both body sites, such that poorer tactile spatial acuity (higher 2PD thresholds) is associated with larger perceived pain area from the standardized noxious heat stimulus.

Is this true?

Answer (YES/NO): NO